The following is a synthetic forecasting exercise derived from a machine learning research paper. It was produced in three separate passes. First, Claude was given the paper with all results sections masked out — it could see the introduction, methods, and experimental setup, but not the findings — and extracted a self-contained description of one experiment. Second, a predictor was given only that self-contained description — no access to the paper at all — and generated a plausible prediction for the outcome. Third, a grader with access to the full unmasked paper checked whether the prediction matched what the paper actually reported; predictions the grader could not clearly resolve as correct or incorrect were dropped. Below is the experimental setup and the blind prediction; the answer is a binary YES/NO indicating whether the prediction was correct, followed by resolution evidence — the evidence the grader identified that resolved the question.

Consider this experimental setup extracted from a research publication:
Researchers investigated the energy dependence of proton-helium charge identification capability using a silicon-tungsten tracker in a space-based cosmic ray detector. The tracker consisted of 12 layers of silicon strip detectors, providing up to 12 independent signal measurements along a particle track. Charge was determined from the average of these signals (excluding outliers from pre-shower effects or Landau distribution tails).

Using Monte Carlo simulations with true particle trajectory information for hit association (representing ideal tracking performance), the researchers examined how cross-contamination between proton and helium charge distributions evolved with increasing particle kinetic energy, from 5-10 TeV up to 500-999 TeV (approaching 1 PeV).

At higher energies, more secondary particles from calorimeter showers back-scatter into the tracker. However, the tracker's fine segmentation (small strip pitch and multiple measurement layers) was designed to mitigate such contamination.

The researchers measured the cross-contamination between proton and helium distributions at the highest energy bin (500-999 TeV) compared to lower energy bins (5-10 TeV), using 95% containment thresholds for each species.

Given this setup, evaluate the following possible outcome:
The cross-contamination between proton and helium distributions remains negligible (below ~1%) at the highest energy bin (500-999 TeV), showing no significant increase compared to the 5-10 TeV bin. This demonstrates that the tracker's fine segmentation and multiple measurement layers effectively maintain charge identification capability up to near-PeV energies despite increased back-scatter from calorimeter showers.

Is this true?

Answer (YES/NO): NO